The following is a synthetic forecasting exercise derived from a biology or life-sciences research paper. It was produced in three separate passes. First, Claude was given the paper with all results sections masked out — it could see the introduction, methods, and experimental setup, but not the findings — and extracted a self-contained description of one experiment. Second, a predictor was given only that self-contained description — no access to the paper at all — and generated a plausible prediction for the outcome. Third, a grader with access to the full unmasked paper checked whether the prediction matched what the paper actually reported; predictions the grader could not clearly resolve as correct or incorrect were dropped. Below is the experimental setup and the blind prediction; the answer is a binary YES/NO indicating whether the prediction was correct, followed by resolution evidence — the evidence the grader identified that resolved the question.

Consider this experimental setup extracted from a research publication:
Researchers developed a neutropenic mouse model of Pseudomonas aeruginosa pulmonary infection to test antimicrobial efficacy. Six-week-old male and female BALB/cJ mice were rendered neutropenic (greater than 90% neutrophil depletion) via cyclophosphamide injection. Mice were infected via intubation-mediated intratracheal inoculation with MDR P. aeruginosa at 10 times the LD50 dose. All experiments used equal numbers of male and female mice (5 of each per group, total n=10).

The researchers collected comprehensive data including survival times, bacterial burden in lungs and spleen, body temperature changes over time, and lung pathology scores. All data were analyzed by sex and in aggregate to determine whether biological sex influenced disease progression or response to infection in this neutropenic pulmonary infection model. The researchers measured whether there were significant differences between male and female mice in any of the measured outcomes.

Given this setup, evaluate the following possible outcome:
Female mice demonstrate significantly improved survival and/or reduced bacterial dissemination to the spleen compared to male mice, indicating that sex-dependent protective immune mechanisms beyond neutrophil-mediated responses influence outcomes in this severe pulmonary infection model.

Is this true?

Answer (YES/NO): NO